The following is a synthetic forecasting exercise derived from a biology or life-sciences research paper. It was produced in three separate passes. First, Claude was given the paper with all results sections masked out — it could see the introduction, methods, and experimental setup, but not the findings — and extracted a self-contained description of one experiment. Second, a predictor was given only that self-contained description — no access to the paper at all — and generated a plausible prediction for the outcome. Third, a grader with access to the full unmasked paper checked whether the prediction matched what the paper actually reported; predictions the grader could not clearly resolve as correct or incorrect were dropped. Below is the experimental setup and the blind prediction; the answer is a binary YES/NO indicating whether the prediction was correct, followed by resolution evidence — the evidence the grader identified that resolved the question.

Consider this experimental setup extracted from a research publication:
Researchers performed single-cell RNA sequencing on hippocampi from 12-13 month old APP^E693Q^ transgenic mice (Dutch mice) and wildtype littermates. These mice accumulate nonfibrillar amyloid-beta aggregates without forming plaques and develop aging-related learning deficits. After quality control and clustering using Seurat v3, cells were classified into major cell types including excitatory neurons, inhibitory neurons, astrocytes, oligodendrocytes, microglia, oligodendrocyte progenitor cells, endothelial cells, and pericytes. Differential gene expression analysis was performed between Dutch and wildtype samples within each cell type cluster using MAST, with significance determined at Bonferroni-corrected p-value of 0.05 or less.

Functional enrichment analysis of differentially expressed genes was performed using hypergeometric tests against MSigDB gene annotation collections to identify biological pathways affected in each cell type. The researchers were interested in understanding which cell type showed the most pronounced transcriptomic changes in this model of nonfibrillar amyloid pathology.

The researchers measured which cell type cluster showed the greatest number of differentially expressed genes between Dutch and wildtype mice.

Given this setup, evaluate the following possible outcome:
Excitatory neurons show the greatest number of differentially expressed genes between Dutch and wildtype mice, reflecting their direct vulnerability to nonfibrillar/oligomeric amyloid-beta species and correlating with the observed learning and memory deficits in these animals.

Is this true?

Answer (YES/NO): YES